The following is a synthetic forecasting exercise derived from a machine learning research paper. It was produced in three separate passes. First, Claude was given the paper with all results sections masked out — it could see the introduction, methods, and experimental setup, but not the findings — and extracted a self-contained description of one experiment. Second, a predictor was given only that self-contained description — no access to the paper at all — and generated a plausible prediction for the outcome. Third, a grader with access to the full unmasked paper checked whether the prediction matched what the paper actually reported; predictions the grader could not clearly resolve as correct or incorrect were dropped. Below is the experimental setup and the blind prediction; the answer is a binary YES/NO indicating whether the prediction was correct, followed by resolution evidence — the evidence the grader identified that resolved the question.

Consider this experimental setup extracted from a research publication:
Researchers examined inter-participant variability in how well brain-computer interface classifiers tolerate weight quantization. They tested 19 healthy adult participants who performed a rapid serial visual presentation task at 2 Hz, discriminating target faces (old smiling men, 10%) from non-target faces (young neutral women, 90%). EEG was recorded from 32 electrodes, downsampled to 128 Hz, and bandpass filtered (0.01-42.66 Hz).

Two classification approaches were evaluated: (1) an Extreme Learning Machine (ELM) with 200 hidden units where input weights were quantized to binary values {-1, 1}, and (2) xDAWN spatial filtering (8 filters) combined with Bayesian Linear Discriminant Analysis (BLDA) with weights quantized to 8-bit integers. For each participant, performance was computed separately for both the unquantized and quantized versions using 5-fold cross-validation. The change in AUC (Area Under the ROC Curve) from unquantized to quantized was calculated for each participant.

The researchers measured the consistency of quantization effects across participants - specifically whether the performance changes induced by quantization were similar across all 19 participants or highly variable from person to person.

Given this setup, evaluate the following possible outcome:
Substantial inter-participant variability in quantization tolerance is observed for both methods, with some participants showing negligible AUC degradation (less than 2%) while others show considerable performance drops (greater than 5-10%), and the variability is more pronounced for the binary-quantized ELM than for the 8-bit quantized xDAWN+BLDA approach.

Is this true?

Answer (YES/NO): NO